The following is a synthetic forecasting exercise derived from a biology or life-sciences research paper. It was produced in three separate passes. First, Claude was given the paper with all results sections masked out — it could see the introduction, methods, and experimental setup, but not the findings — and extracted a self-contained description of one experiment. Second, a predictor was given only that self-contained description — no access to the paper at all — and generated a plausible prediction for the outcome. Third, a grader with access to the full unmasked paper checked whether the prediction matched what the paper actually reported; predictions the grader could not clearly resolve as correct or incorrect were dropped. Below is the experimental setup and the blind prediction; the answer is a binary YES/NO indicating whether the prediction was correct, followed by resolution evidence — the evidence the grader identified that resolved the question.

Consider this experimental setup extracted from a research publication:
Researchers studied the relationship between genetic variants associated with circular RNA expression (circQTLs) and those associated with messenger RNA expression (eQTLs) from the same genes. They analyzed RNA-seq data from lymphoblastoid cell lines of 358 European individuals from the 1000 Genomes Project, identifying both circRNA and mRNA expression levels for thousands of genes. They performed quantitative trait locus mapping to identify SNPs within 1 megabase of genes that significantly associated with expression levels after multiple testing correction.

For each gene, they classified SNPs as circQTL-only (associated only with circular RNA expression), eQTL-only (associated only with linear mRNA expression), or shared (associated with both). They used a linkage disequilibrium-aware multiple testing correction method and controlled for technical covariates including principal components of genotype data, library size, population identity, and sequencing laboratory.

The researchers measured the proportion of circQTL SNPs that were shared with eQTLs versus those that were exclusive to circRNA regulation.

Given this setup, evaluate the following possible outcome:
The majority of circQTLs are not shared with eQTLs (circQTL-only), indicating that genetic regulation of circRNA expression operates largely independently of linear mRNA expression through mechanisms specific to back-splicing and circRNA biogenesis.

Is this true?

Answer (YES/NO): YES